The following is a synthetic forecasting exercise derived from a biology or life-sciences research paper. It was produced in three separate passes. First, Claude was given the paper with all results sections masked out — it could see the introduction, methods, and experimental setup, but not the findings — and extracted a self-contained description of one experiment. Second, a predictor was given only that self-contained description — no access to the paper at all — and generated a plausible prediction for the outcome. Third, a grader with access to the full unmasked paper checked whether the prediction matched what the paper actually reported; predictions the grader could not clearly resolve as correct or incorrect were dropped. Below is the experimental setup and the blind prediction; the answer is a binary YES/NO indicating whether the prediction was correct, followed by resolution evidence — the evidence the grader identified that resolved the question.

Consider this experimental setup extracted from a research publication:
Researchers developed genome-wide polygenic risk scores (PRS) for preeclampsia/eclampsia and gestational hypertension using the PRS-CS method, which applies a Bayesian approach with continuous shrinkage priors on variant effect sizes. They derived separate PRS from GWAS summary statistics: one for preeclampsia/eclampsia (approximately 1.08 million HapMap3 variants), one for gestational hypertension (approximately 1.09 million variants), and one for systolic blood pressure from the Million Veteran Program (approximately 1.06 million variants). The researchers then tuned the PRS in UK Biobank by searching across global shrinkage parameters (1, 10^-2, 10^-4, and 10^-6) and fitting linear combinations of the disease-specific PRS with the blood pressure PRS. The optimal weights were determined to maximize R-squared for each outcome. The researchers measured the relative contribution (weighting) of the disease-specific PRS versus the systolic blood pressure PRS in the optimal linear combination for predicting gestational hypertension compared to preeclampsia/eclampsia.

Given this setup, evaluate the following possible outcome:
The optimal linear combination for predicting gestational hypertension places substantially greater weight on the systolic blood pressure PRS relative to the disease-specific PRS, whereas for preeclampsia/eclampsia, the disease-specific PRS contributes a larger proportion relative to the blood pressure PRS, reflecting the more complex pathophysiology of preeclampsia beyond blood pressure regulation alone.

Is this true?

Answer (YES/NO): YES